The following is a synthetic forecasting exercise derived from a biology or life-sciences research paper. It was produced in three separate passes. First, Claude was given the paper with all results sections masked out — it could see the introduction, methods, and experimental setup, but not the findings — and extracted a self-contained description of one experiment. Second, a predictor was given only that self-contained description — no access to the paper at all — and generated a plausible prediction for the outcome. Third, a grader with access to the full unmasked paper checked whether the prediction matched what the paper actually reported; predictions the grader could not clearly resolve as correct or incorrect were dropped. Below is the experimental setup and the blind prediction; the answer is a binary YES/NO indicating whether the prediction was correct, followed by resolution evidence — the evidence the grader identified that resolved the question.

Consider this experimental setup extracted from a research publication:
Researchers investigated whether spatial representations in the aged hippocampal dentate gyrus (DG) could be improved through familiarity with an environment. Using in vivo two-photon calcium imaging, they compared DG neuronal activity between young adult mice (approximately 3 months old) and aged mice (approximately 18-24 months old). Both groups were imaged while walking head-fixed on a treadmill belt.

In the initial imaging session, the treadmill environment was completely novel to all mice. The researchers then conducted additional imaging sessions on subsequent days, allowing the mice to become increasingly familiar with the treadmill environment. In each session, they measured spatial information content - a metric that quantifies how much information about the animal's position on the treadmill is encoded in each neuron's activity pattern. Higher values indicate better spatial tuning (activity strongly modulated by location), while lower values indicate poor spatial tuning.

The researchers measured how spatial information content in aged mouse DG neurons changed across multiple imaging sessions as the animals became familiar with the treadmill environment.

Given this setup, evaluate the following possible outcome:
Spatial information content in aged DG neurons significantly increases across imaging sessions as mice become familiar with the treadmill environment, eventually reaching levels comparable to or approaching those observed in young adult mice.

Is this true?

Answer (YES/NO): YES